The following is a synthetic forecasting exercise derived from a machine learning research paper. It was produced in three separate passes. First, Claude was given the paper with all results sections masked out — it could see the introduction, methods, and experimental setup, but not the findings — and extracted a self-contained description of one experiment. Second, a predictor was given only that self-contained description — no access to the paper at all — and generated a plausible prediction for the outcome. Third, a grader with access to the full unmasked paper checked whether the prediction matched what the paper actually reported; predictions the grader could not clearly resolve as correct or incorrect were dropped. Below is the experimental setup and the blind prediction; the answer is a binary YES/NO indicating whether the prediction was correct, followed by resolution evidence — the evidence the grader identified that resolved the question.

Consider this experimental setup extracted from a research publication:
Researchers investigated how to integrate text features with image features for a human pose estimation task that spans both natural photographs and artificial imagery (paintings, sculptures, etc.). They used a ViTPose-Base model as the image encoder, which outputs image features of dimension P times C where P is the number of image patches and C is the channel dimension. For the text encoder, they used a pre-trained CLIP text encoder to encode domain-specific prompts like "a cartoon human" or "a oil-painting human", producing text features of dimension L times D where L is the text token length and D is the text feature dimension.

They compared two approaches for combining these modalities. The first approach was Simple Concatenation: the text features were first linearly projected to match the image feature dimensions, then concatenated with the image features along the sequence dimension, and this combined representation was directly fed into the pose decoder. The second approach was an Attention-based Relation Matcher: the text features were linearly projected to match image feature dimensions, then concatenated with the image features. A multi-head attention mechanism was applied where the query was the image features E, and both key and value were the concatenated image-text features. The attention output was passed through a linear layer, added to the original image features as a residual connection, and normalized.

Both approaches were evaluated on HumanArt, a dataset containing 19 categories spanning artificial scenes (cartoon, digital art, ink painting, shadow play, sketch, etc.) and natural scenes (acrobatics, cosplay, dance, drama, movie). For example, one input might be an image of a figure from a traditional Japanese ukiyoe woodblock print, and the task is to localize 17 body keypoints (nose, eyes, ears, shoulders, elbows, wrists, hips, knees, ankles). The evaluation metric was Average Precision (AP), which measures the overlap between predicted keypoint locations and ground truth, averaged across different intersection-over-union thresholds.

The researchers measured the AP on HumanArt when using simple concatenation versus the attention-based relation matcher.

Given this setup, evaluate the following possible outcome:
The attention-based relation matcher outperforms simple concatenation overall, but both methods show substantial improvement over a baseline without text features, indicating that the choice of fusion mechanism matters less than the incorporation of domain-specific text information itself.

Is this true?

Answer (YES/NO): NO